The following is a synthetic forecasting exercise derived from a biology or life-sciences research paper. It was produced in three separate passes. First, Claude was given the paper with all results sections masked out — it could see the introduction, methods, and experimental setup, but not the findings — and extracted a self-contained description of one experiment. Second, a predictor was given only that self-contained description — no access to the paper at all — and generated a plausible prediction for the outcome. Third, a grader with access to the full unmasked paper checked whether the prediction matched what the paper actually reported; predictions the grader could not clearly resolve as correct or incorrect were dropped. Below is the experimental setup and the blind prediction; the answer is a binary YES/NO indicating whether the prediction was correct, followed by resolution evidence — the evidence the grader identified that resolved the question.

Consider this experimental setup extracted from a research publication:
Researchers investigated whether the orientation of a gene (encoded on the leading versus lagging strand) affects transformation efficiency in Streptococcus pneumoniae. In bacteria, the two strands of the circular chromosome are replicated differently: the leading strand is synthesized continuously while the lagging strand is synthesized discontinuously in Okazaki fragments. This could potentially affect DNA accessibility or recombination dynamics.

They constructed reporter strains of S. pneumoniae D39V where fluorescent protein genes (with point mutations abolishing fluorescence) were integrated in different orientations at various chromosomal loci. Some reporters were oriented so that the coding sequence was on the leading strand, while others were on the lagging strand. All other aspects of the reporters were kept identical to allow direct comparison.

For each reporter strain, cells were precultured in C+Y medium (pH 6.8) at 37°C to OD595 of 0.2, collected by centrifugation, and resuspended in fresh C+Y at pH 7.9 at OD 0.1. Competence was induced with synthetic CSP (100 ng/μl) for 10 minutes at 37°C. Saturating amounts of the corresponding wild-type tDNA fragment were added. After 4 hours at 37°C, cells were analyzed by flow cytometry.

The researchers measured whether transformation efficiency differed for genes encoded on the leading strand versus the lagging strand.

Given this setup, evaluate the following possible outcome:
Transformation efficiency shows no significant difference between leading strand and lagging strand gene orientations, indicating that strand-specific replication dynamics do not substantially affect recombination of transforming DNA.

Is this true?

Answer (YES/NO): YES